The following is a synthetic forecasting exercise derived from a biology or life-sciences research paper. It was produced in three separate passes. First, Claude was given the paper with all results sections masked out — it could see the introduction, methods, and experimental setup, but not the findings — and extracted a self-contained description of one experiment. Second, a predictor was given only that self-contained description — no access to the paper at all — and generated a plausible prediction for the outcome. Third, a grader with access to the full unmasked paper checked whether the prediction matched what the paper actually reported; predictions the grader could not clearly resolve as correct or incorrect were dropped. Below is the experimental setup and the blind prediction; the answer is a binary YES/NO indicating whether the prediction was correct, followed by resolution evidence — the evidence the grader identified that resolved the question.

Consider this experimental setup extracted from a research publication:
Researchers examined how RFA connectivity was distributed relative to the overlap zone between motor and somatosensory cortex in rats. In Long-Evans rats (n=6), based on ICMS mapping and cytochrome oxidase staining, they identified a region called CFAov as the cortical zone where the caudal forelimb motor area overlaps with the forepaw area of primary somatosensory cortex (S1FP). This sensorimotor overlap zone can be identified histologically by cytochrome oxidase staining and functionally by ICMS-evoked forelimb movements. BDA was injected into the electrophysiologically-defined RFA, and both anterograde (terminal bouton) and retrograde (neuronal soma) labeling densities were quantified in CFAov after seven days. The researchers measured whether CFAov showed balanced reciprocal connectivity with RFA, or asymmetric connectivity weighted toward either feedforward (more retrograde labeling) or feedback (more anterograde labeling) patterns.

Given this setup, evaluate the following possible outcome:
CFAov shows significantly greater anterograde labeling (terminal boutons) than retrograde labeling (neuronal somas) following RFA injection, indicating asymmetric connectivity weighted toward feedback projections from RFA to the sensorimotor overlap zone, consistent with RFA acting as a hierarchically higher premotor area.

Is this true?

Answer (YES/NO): NO